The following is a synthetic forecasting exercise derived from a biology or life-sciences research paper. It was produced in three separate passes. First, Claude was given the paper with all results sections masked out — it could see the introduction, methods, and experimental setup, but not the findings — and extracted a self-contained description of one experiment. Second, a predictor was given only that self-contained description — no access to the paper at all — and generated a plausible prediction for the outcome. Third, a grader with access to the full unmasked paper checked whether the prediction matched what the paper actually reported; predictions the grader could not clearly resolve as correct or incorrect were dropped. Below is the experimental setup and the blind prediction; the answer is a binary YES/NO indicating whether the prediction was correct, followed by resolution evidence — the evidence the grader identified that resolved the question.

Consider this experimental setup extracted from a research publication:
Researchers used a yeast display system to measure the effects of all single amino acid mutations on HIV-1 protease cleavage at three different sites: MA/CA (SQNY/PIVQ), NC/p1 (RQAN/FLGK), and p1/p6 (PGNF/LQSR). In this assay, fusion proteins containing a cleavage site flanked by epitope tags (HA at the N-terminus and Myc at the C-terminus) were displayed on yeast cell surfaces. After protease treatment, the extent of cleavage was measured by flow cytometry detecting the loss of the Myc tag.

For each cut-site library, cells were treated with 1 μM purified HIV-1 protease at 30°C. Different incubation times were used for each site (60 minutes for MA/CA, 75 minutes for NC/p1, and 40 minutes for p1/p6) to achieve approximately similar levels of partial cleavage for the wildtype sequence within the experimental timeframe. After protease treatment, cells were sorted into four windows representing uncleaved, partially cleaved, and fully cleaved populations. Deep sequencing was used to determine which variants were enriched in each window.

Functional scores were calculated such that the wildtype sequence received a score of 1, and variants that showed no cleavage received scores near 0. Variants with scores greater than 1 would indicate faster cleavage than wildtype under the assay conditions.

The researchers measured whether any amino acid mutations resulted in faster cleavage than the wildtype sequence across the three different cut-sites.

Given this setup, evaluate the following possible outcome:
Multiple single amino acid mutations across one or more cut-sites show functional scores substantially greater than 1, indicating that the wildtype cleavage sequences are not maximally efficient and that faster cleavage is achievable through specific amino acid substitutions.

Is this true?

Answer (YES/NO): YES